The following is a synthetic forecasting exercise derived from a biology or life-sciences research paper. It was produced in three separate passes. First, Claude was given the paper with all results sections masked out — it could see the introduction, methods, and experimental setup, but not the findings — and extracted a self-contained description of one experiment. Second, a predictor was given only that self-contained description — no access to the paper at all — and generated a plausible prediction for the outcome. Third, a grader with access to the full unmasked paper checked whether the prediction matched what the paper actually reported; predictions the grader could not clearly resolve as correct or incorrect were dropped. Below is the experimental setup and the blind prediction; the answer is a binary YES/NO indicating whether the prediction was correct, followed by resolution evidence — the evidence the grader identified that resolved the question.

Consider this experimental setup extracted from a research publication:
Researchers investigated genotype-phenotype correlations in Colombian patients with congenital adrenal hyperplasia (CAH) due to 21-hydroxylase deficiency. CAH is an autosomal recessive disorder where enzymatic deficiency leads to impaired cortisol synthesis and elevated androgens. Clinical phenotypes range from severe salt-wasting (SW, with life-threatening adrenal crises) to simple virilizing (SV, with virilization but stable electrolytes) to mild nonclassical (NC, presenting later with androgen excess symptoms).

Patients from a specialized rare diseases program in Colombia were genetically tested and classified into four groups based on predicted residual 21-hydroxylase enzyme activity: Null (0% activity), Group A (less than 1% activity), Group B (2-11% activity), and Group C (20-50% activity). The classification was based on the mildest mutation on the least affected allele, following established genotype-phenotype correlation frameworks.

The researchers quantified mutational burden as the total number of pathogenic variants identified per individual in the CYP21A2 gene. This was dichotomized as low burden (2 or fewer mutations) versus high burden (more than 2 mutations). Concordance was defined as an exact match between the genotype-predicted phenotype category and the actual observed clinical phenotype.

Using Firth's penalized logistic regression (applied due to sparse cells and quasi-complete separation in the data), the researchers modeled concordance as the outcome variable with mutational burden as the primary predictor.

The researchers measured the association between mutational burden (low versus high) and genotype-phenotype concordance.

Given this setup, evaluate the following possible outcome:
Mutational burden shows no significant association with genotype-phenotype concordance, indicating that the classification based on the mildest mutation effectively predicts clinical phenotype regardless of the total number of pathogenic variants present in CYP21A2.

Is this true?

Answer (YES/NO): NO